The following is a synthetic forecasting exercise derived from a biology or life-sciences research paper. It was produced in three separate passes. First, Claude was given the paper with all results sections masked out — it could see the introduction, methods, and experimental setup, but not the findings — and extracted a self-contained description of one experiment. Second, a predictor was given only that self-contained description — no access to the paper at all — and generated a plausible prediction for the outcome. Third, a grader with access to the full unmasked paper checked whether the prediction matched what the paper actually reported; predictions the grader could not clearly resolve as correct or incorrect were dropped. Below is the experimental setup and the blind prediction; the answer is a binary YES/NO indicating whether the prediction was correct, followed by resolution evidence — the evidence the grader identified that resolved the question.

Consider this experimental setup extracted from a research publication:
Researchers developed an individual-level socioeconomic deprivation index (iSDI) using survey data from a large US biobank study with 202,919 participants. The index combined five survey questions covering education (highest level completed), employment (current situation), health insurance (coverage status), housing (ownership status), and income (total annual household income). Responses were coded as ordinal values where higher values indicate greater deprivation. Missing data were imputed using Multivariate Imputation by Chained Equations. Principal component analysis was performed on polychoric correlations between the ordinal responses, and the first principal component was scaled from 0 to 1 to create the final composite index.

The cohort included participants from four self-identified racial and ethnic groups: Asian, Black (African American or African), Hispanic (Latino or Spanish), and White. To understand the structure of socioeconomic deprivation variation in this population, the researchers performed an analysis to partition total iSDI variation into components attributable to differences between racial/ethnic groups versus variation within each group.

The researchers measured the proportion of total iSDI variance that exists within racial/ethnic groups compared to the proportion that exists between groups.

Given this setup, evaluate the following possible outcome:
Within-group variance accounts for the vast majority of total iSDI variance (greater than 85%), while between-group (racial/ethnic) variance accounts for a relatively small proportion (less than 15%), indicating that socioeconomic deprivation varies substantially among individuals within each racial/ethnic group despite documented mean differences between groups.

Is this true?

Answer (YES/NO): NO